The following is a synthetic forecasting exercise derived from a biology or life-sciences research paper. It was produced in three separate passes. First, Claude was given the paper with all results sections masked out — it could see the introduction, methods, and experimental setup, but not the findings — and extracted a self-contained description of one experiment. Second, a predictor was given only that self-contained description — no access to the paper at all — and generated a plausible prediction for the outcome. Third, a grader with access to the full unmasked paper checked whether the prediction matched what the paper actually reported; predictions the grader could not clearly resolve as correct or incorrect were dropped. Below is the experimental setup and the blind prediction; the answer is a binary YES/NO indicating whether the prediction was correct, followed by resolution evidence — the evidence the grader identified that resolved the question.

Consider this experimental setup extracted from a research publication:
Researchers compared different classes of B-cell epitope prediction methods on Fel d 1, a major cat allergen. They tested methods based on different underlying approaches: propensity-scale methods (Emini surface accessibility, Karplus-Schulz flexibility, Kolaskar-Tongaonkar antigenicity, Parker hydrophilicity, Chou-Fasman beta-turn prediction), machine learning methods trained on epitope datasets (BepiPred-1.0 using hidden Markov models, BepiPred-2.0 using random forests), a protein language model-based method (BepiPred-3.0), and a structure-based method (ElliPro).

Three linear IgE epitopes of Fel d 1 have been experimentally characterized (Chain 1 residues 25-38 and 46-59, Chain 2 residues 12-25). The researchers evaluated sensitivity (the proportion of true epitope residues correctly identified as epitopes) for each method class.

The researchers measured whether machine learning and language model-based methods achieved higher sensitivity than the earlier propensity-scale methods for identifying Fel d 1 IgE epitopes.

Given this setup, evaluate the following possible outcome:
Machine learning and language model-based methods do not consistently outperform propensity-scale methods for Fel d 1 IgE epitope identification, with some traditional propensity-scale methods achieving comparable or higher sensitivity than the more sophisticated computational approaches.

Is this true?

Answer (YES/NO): YES